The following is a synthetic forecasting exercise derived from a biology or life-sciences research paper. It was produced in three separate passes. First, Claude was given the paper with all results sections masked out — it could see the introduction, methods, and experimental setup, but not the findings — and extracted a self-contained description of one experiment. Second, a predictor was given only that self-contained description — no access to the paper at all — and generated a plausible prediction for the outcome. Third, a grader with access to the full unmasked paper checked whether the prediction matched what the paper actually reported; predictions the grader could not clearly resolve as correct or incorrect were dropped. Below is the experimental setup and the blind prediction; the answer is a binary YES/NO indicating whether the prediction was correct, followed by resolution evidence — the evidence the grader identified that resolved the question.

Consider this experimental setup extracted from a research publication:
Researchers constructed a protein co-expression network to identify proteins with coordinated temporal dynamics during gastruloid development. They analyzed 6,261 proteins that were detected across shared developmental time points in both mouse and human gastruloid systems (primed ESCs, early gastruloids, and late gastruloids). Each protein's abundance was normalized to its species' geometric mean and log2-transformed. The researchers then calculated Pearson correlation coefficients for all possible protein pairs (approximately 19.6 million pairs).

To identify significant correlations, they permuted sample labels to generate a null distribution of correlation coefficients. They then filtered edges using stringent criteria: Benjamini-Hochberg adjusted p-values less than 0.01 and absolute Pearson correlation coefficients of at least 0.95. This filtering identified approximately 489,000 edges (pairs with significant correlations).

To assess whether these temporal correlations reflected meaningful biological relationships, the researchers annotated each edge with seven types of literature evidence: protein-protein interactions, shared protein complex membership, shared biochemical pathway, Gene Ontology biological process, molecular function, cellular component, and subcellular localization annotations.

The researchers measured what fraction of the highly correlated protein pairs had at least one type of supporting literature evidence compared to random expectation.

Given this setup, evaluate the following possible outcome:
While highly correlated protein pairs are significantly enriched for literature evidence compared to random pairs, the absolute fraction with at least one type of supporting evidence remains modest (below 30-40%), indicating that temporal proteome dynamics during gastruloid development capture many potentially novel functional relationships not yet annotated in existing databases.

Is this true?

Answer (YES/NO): NO